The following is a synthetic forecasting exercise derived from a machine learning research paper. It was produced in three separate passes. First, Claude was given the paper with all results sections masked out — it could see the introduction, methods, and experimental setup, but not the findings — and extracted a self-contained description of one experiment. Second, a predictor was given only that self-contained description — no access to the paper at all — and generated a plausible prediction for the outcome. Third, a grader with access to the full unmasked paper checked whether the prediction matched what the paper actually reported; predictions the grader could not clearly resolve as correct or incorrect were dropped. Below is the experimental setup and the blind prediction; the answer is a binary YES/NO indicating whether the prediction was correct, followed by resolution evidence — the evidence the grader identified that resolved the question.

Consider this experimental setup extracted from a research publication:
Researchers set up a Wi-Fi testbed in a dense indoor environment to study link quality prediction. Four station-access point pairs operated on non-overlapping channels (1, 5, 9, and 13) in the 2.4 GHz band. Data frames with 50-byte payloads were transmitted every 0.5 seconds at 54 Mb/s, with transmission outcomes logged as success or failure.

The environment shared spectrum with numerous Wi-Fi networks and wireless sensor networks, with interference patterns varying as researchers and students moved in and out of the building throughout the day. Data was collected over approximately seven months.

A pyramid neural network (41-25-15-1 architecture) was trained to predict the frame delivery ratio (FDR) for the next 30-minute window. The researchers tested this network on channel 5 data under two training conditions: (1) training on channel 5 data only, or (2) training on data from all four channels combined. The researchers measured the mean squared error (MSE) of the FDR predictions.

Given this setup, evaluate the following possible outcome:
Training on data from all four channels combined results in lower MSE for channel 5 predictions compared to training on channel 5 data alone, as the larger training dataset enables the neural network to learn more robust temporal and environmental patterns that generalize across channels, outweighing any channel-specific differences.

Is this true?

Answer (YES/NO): NO